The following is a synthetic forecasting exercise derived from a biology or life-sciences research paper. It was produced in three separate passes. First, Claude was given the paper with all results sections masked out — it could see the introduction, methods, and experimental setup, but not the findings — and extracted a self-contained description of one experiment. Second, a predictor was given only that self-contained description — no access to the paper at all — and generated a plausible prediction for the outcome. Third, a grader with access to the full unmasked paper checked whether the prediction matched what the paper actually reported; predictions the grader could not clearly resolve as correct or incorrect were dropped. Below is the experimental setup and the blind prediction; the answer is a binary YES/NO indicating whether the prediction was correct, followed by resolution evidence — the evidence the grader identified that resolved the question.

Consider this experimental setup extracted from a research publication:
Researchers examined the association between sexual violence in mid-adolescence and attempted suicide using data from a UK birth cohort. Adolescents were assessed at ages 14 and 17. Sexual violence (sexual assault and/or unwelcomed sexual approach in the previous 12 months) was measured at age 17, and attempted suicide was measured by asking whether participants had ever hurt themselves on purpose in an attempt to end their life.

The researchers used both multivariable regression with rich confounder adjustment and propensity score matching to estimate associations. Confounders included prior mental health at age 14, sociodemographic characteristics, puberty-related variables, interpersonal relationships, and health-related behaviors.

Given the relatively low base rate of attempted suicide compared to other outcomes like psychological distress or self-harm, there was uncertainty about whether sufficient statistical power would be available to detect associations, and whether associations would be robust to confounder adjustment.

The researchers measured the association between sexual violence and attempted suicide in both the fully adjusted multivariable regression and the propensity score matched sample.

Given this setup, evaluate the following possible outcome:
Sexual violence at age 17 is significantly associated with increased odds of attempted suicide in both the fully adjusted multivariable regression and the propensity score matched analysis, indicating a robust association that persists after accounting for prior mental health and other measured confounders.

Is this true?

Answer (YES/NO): YES